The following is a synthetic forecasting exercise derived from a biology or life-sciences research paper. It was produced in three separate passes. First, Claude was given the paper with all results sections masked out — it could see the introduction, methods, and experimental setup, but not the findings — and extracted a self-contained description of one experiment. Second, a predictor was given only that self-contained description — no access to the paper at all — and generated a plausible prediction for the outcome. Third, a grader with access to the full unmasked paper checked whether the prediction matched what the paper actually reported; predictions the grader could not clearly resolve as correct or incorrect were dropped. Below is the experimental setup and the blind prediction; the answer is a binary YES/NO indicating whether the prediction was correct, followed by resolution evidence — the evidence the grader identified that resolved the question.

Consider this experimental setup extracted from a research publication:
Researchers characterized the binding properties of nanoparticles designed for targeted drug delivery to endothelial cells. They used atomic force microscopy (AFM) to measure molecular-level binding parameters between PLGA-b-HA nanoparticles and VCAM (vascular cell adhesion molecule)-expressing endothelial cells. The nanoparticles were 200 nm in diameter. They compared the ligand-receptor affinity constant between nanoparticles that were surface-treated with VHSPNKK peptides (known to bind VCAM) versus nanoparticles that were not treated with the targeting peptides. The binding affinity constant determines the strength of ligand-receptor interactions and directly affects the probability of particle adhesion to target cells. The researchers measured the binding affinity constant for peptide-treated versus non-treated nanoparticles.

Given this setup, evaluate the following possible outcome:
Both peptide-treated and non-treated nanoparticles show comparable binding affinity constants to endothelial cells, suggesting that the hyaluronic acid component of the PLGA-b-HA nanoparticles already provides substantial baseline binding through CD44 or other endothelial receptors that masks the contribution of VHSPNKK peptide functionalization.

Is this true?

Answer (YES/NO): NO